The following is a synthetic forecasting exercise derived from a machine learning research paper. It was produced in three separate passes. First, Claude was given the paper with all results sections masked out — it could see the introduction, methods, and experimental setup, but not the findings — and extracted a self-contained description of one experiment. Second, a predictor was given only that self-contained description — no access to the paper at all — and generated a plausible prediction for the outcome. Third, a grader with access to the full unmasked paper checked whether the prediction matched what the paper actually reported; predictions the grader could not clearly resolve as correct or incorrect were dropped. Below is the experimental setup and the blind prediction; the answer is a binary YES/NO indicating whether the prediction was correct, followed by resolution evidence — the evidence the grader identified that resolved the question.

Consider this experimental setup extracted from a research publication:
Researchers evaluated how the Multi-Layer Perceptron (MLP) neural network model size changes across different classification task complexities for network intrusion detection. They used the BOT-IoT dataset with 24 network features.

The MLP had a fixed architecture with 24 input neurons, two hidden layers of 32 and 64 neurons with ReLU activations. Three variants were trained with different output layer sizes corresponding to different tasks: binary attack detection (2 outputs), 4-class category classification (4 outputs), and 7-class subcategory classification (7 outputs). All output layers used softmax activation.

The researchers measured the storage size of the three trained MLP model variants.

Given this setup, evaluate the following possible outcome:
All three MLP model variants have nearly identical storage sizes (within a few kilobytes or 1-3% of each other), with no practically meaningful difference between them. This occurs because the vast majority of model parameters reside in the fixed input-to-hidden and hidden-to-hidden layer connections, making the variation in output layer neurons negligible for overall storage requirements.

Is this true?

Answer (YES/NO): NO